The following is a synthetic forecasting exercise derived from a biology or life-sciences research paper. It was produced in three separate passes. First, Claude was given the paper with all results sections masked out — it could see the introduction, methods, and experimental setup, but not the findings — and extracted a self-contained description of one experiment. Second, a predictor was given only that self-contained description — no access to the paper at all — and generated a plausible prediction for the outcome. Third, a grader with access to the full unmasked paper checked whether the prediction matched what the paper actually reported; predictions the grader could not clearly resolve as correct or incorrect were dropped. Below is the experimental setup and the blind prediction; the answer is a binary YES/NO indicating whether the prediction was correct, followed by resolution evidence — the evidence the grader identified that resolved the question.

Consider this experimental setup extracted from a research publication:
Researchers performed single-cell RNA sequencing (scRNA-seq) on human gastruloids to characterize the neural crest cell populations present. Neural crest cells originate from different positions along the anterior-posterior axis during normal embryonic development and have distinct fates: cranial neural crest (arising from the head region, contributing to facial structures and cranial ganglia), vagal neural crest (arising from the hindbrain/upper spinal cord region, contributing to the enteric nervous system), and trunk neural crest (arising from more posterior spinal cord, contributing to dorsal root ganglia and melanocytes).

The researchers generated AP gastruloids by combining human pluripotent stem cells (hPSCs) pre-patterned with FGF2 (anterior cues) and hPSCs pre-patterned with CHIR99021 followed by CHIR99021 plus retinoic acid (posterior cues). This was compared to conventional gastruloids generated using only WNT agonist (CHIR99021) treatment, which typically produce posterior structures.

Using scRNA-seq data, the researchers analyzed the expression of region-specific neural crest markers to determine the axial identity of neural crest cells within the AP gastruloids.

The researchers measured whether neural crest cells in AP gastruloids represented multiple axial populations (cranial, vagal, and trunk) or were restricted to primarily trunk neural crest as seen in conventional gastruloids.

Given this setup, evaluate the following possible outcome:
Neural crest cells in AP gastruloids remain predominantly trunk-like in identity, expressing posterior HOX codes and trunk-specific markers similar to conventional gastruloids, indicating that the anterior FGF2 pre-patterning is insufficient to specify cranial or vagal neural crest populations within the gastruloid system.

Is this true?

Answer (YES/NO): NO